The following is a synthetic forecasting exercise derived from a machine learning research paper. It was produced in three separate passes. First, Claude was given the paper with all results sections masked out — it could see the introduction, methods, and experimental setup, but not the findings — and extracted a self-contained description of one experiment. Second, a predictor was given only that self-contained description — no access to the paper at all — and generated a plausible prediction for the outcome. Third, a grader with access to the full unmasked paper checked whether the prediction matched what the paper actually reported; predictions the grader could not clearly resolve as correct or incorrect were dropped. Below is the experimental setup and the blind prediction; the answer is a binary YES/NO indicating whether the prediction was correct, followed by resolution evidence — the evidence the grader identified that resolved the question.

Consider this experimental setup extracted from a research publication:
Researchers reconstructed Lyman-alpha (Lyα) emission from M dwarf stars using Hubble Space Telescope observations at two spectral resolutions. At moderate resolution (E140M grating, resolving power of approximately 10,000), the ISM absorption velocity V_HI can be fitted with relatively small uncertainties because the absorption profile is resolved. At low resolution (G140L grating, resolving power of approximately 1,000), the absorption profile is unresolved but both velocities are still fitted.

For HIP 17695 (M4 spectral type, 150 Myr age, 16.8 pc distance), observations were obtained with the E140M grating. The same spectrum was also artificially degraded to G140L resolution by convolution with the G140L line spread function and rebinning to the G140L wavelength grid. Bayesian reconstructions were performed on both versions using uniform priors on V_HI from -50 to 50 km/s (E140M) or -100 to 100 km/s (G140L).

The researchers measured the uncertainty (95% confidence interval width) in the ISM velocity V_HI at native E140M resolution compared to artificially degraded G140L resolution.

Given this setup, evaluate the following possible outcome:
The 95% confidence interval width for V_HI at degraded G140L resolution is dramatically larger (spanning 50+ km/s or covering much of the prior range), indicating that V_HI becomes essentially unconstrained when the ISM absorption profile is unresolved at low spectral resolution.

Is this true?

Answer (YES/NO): YES